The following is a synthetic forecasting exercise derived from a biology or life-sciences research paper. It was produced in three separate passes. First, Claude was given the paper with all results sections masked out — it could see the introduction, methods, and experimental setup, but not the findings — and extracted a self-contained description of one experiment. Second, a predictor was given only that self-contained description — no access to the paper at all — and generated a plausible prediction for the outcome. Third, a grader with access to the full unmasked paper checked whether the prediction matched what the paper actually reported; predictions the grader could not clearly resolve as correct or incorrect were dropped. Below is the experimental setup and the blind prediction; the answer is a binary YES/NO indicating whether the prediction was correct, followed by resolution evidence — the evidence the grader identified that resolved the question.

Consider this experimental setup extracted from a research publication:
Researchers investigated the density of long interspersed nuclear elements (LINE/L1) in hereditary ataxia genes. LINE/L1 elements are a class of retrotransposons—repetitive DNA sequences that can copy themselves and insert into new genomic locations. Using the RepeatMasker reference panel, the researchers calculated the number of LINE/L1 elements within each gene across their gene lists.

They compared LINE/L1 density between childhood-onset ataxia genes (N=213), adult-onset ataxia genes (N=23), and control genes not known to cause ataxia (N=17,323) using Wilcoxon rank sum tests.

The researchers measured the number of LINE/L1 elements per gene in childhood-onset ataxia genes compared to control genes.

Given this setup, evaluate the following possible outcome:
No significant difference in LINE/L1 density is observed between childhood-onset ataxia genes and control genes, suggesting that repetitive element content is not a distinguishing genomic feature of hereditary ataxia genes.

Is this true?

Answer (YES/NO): NO